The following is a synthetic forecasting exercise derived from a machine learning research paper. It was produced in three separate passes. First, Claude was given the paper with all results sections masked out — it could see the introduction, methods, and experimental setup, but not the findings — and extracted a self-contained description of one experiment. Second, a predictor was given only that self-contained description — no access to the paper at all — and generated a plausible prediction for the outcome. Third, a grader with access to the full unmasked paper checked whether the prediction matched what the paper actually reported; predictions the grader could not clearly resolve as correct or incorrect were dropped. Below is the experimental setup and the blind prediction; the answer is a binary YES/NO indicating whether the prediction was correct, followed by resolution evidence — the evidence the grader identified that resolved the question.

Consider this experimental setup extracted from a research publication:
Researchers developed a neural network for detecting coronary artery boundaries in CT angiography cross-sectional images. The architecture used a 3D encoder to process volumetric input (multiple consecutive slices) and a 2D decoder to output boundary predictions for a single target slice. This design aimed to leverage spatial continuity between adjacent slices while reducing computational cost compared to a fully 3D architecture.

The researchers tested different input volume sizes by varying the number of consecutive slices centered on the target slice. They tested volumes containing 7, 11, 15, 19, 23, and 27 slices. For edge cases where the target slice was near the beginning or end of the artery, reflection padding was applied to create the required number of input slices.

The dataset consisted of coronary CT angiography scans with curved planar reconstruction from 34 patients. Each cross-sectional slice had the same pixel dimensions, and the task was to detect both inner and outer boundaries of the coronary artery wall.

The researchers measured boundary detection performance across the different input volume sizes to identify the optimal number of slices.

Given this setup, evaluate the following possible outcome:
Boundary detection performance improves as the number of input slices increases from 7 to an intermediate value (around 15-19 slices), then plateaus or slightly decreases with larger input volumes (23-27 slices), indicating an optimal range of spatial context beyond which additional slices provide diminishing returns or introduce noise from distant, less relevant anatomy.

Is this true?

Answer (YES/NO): NO